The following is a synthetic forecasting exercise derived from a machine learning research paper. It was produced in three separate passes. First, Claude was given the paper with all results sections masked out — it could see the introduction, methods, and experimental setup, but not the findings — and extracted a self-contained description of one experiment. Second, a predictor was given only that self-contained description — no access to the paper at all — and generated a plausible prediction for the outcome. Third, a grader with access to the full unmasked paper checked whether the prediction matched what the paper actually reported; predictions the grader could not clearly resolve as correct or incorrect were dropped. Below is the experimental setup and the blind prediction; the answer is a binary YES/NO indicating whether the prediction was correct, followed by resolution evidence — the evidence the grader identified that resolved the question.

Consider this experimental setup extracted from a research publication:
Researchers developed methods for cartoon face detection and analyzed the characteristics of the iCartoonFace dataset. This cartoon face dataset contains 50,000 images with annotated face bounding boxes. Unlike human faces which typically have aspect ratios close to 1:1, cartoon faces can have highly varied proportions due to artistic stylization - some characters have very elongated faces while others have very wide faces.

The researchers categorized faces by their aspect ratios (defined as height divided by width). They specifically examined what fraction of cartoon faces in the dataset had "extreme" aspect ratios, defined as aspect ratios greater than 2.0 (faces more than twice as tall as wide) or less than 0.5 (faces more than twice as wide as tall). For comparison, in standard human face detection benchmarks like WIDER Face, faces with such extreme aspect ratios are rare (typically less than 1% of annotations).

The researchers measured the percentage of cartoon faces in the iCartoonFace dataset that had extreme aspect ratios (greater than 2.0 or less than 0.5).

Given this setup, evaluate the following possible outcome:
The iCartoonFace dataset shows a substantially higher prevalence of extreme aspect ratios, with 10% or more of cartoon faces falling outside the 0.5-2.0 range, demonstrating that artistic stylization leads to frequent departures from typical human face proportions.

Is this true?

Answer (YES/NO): YES